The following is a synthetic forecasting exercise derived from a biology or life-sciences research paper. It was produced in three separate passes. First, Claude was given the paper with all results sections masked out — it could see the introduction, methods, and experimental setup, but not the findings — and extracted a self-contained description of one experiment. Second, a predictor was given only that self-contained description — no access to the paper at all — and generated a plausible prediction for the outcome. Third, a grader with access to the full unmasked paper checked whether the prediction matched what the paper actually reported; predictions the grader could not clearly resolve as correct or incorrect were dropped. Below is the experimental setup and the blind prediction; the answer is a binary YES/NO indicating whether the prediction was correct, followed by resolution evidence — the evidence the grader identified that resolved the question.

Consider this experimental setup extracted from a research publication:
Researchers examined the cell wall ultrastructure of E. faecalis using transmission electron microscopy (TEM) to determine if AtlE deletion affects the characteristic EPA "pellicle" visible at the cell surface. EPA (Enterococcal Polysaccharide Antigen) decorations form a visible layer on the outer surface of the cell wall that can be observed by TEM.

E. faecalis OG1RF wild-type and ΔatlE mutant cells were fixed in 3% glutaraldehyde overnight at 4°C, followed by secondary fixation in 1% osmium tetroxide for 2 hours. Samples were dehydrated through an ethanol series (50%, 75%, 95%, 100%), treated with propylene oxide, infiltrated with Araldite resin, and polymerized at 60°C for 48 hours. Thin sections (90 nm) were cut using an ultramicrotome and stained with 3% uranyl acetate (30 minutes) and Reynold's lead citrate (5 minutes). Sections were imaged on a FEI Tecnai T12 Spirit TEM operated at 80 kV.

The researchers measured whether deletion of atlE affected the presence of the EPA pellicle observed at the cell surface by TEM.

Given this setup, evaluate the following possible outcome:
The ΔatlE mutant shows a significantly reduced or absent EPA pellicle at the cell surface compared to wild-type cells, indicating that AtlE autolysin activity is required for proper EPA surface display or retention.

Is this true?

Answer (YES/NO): NO